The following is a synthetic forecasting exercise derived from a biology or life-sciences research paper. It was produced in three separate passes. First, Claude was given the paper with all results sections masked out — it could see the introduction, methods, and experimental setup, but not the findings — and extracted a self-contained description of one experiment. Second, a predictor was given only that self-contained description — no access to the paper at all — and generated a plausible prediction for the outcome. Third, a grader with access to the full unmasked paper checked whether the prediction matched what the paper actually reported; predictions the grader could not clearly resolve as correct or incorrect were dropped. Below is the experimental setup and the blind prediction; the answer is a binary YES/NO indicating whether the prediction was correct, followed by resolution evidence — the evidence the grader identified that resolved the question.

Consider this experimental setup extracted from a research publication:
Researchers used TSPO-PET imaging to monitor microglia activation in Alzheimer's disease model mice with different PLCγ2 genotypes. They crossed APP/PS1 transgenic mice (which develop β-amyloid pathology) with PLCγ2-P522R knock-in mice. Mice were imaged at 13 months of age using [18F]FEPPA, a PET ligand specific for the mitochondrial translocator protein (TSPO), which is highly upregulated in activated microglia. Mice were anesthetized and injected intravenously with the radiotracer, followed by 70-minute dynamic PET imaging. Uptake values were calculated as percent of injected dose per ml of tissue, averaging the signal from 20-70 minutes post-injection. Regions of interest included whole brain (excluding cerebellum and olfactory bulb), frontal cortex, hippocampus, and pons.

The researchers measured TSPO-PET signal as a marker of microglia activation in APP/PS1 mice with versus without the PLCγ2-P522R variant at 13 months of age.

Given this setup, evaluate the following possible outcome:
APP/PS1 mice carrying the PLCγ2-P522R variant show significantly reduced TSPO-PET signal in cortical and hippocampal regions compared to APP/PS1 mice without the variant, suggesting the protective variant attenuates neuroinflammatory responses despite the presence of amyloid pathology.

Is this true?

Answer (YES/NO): NO